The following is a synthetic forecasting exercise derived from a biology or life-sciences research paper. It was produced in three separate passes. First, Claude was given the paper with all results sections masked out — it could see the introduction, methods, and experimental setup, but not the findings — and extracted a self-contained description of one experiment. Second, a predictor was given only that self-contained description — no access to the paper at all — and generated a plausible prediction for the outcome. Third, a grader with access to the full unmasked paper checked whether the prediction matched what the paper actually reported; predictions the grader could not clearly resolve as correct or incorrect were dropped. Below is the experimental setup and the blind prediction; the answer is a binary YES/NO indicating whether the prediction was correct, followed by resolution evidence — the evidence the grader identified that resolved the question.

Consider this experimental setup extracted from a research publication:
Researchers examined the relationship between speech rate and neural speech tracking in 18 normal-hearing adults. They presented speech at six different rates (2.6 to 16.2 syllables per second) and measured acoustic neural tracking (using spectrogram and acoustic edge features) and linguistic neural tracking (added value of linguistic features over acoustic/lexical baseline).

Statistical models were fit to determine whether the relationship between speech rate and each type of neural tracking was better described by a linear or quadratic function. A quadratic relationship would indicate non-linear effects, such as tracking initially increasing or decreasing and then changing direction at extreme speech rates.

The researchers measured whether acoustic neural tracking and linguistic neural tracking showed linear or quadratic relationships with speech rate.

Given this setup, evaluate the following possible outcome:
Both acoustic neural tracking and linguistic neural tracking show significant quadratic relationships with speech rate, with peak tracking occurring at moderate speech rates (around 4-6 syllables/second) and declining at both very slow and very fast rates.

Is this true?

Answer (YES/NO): NO